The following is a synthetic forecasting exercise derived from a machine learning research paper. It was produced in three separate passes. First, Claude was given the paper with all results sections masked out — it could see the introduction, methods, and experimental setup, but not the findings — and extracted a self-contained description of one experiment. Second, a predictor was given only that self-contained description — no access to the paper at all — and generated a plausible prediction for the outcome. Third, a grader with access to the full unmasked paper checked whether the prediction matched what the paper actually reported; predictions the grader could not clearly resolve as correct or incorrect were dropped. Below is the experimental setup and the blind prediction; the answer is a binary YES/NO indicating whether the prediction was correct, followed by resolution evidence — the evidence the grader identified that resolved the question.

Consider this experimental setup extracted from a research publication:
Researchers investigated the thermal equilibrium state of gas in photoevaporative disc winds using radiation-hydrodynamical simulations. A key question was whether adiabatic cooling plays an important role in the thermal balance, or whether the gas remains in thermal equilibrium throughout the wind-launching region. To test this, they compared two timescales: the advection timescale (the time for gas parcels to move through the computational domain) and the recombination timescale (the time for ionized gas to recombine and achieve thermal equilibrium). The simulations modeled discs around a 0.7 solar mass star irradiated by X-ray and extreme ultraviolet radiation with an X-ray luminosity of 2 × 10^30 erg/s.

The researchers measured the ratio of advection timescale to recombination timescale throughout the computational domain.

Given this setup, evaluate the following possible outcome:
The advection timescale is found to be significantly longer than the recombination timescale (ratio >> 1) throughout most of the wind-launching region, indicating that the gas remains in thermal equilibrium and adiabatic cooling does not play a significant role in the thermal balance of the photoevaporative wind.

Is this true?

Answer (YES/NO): YES